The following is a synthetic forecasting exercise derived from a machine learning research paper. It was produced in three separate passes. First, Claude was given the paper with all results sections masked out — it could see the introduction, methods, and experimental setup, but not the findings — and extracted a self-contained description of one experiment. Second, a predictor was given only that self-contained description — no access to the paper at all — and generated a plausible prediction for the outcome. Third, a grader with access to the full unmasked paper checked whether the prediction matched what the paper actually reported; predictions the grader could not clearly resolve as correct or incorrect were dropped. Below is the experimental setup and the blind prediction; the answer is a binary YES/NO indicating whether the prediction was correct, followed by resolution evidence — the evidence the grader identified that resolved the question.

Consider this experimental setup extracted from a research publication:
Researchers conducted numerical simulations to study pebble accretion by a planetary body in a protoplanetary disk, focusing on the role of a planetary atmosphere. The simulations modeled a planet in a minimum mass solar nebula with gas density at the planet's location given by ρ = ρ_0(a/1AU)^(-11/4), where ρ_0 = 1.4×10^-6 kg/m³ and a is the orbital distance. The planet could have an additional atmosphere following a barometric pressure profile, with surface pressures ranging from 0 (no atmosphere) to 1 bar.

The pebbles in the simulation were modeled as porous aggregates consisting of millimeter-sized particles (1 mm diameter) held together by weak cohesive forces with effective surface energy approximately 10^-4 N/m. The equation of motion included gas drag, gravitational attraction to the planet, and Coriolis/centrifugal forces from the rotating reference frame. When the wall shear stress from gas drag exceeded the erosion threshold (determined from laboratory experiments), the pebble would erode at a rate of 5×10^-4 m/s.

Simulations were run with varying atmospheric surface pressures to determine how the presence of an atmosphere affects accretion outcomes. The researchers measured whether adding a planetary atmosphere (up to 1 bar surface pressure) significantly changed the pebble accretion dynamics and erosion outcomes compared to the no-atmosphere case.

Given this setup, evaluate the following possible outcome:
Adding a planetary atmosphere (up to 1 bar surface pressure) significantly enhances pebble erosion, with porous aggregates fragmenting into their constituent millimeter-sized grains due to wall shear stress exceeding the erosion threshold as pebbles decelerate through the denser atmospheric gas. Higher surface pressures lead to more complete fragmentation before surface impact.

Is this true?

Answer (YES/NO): NO